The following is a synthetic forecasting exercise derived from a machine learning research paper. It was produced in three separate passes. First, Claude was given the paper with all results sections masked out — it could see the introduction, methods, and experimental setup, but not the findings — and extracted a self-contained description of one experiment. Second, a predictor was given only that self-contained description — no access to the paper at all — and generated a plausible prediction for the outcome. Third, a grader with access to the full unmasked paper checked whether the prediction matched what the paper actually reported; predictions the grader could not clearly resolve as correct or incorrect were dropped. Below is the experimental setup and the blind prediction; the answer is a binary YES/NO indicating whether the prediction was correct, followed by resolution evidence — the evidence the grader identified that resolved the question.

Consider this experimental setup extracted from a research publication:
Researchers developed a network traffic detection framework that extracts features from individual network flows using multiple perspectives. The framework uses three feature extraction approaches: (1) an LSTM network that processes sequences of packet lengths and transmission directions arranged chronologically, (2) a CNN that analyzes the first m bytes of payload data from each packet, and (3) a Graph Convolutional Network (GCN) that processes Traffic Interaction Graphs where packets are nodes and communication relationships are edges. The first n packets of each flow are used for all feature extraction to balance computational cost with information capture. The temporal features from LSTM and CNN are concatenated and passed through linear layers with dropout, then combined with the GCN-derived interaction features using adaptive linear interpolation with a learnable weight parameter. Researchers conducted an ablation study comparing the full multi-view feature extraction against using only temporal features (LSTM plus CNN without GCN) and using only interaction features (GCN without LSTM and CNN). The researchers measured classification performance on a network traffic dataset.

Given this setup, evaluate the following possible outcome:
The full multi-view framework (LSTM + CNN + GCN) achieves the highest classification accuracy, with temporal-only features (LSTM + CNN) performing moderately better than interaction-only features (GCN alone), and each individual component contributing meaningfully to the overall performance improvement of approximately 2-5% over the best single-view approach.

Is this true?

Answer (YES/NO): NO